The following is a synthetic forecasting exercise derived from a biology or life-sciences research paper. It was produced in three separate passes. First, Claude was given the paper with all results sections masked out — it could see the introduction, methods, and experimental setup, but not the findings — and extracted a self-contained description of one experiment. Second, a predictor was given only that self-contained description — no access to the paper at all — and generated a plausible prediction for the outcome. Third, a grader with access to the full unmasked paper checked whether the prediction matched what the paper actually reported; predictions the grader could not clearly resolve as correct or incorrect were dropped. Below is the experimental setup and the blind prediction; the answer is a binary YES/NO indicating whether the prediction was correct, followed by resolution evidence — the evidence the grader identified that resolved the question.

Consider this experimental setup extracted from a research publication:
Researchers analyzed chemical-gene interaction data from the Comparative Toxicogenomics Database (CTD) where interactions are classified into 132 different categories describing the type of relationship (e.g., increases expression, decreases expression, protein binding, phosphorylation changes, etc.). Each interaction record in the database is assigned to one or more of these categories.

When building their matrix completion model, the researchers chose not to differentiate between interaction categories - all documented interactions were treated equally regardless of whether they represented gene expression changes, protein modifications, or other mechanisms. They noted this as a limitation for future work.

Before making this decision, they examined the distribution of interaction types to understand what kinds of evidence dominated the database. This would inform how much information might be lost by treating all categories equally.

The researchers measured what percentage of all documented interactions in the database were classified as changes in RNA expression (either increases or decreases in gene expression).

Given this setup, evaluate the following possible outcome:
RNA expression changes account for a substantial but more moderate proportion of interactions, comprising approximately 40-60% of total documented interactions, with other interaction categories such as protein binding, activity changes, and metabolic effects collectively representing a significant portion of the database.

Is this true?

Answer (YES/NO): YES